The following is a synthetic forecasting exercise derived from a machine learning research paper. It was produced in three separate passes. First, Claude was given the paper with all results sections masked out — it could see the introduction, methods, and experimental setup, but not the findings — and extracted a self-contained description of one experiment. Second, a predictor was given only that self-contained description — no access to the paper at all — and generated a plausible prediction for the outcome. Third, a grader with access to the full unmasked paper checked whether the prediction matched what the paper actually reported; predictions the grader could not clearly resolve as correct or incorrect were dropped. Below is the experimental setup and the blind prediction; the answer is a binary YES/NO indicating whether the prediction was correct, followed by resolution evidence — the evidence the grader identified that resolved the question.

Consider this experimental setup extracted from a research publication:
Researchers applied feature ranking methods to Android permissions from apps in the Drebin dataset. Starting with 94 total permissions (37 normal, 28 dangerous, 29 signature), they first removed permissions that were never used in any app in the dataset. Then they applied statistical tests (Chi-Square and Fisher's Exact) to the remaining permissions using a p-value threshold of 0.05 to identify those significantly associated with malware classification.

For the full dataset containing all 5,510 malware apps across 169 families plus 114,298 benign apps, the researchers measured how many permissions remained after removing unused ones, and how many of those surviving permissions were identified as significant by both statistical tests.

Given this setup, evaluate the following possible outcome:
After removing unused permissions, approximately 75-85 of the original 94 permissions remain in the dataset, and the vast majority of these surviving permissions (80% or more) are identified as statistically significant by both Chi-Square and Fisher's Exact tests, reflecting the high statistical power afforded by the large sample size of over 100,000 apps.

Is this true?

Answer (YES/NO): NO